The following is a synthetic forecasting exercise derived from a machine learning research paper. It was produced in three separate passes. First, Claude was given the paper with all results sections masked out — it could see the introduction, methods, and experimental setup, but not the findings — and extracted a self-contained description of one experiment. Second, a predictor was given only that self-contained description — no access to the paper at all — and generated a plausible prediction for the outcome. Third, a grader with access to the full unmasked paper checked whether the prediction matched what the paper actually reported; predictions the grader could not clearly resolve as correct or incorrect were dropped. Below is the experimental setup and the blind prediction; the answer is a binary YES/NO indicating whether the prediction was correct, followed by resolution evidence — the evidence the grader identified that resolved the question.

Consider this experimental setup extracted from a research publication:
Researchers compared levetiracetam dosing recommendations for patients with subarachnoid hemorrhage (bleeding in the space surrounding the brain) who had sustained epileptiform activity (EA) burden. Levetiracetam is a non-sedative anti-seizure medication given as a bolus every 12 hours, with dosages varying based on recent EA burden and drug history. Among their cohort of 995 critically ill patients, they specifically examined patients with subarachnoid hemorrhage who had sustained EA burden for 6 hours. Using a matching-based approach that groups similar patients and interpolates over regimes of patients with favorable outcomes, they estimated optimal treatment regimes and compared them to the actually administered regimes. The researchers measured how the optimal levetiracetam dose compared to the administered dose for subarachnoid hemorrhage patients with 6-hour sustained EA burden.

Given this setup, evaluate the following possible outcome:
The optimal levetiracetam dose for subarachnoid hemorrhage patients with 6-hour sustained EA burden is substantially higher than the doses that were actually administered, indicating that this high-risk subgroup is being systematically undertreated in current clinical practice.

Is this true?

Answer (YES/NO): NO